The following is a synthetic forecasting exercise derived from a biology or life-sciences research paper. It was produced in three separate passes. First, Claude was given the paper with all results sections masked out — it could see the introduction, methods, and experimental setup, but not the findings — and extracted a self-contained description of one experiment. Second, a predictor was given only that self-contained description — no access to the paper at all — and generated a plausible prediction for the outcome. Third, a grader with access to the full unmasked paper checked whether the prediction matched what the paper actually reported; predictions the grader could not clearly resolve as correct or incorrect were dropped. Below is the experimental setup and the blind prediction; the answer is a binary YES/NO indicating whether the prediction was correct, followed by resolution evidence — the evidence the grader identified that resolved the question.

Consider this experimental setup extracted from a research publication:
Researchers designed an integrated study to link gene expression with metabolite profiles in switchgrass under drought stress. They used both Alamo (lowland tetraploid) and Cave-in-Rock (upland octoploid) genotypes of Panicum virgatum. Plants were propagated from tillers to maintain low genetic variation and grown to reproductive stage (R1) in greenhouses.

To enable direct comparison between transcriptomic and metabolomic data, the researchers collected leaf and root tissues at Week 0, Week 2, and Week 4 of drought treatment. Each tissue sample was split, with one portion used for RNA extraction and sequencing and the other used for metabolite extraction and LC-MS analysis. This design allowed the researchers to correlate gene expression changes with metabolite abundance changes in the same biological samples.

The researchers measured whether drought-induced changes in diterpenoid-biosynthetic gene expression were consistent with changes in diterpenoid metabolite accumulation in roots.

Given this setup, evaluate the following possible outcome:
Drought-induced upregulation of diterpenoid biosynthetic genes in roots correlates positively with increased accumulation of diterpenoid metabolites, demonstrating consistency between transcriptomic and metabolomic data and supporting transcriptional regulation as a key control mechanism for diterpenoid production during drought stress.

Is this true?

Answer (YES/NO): YES